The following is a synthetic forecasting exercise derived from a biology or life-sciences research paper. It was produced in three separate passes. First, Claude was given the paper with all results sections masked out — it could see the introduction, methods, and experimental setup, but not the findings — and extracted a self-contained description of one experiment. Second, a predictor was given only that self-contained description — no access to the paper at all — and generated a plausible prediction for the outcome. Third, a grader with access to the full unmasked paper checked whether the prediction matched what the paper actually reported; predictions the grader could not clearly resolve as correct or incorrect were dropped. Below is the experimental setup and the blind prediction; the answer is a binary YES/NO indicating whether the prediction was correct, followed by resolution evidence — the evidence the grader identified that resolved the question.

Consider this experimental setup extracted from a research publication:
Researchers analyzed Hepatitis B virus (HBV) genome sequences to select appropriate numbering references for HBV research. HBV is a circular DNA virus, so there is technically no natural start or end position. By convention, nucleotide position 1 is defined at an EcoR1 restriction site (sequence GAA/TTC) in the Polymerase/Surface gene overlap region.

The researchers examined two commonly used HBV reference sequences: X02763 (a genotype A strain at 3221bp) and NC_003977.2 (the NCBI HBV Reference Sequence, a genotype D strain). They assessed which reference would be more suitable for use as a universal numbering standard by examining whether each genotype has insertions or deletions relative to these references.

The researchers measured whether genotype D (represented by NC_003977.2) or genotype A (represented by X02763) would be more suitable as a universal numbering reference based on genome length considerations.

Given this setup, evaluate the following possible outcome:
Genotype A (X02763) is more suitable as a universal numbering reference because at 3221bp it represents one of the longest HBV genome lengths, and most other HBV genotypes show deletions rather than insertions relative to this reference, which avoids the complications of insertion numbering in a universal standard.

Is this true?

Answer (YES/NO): YES